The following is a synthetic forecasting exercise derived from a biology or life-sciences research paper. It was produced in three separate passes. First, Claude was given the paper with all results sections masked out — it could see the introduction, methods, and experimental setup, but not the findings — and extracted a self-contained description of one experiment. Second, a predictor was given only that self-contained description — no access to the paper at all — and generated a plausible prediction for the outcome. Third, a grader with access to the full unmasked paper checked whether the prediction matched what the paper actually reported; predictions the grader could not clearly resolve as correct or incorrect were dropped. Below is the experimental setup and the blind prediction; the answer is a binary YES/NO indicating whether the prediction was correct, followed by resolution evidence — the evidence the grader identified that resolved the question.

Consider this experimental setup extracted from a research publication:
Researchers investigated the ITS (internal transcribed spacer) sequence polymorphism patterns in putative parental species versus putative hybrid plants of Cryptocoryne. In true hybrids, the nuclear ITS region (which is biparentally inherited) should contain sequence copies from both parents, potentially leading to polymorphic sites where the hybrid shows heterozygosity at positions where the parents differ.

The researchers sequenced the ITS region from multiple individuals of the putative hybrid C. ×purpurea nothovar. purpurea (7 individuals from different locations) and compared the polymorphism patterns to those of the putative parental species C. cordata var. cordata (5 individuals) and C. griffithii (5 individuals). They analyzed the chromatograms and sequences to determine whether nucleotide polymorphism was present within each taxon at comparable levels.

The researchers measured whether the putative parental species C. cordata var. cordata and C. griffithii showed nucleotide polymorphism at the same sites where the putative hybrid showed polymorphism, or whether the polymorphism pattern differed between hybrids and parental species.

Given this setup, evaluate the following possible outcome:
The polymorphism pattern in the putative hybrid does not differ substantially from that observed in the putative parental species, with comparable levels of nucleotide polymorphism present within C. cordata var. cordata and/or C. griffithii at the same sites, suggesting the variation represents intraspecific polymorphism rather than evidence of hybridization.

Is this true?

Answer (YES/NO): NO